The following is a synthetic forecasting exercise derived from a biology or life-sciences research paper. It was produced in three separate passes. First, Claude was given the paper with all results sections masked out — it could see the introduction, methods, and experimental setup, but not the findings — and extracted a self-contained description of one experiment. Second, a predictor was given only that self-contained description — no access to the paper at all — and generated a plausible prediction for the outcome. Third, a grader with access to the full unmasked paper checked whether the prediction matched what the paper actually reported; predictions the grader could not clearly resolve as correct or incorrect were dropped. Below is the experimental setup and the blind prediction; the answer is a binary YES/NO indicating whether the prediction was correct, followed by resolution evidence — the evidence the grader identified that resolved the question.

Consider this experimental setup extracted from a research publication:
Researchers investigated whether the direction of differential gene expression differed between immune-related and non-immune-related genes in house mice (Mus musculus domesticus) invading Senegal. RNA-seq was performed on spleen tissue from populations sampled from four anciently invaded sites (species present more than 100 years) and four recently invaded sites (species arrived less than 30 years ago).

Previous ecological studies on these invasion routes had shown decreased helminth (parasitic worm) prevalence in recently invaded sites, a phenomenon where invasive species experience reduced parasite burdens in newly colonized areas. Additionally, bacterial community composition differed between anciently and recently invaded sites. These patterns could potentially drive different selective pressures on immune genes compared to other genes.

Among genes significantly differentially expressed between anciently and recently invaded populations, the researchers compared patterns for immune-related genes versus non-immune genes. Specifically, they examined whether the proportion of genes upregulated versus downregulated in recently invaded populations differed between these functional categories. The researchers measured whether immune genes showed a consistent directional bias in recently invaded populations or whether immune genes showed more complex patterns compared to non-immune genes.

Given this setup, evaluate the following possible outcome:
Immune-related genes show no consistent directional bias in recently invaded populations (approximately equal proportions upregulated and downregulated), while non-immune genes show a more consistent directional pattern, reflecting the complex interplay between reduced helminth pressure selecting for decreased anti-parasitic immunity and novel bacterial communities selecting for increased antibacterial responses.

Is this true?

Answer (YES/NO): NO